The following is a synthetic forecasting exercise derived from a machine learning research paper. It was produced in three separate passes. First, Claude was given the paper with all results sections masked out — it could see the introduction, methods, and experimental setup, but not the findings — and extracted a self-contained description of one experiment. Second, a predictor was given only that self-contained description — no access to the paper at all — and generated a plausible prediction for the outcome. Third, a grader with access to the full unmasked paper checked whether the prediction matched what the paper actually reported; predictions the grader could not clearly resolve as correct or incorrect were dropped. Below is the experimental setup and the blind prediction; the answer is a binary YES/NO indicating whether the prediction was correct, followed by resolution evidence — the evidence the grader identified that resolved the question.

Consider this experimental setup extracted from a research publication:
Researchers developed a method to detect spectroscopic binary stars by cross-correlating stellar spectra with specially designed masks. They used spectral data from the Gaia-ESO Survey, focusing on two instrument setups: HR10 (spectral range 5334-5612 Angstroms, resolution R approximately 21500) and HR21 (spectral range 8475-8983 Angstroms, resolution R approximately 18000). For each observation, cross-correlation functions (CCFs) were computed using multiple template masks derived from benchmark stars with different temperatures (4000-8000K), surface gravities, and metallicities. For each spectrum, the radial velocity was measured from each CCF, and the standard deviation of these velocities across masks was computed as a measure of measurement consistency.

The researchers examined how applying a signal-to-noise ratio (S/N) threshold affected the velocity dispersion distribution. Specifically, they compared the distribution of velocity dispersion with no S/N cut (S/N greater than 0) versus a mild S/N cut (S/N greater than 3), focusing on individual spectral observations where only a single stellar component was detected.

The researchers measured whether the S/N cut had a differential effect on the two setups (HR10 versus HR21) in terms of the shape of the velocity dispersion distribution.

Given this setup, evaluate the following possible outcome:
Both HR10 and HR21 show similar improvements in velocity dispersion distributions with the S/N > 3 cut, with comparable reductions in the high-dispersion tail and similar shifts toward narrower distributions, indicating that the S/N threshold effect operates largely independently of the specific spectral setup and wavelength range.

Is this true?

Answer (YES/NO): NO